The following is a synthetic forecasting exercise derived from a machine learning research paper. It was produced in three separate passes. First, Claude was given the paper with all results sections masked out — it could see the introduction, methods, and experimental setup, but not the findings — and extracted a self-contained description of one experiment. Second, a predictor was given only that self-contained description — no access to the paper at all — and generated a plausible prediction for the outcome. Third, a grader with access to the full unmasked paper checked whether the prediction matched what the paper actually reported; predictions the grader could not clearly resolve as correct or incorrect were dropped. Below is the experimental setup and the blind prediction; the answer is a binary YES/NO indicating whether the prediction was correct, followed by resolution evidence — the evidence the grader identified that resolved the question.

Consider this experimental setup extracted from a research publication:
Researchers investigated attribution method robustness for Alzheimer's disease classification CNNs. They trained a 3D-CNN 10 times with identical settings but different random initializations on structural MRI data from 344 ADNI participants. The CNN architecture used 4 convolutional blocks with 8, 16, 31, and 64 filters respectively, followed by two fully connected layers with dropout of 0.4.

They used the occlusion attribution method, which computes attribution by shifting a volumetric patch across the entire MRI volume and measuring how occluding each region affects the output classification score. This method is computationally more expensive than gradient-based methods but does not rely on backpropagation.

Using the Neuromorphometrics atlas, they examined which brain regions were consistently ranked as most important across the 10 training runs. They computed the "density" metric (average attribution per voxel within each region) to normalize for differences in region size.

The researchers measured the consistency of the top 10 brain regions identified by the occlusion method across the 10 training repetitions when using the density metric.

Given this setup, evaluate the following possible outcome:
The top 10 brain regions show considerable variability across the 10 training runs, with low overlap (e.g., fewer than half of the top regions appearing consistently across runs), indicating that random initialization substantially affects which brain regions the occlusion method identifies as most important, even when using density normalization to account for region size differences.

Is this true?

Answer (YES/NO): NO